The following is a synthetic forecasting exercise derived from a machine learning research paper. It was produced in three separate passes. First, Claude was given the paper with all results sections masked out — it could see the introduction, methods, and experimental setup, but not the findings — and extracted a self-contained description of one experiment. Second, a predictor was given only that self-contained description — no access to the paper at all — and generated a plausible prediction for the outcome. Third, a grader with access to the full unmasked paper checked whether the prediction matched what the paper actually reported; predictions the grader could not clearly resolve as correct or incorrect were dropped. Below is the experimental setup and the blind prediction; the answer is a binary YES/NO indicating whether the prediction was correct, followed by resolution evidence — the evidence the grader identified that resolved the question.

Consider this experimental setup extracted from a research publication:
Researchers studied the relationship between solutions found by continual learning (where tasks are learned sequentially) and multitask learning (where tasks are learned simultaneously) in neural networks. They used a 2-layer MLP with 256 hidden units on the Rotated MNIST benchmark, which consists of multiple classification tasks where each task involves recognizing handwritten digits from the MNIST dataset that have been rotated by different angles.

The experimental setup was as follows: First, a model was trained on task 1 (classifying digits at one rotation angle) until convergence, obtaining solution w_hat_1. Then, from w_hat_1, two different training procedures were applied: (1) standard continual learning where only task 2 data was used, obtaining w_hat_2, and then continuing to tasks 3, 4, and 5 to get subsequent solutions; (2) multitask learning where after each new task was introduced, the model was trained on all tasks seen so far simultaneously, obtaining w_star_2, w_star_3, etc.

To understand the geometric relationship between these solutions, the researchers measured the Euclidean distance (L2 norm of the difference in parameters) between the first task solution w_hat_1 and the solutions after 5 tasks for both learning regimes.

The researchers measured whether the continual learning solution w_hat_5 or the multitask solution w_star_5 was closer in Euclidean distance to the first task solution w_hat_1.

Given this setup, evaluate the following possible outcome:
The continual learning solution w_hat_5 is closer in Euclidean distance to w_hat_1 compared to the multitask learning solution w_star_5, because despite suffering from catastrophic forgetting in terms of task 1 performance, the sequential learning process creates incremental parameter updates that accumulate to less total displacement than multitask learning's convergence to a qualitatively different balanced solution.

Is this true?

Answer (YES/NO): YES